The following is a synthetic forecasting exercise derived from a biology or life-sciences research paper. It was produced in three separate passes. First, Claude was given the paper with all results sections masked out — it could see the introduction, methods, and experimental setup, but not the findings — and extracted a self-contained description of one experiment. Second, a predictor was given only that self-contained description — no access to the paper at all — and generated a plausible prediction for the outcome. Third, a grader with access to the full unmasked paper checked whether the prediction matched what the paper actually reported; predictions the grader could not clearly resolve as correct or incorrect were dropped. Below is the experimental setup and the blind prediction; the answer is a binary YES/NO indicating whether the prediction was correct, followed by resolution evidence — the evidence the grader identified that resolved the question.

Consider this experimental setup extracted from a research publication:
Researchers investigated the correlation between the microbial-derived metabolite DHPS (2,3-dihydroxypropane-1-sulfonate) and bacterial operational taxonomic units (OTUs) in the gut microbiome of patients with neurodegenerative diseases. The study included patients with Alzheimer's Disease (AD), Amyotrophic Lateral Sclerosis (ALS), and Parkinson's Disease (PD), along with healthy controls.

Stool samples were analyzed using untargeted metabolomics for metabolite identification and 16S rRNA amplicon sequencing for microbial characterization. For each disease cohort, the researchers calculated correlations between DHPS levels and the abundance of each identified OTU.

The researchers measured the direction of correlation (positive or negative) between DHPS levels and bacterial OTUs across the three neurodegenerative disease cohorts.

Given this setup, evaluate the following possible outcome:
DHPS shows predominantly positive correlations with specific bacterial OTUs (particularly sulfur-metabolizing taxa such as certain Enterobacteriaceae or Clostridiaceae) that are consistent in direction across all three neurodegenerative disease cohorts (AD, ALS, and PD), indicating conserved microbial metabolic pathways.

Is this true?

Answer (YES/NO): NO